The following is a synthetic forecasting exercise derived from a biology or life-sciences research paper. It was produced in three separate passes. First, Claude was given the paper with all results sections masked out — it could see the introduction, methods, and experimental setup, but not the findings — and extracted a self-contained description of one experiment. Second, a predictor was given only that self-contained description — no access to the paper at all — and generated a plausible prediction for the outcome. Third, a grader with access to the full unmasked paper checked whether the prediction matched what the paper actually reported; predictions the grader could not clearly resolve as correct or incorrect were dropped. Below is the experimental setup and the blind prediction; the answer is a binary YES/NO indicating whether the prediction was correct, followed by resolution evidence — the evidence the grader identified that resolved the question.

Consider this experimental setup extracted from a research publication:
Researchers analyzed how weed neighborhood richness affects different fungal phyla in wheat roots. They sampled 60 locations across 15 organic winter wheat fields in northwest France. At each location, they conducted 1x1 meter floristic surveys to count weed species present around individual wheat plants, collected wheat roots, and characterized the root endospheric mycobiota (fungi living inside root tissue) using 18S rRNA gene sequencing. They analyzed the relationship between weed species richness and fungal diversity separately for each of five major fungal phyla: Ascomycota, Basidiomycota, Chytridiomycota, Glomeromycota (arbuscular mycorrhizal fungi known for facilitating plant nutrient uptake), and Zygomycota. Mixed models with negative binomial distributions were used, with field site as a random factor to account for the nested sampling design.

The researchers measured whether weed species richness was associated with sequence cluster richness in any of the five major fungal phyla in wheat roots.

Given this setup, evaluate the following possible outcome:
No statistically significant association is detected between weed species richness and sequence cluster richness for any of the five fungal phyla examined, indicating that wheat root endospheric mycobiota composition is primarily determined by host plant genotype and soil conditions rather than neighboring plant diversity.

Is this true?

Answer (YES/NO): NO